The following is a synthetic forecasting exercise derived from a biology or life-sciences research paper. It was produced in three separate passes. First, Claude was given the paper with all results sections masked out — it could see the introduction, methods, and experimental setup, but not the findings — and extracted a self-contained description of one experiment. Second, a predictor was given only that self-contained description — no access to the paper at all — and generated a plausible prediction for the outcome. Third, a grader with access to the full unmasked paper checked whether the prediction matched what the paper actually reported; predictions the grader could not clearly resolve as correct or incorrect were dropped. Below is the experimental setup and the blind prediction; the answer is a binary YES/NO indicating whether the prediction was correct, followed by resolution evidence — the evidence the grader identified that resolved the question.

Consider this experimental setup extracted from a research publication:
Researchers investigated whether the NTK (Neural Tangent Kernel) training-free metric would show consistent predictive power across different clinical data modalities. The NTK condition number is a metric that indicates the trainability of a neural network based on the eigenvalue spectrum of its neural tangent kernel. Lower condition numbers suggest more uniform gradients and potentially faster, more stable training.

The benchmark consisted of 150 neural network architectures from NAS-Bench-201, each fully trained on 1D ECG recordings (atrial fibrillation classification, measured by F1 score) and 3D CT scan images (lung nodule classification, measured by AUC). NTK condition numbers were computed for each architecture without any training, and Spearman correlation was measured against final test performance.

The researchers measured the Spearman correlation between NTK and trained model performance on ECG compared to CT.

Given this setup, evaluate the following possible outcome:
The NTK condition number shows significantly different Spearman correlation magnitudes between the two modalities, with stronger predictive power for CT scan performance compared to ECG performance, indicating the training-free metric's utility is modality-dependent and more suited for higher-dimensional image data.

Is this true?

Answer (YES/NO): YES